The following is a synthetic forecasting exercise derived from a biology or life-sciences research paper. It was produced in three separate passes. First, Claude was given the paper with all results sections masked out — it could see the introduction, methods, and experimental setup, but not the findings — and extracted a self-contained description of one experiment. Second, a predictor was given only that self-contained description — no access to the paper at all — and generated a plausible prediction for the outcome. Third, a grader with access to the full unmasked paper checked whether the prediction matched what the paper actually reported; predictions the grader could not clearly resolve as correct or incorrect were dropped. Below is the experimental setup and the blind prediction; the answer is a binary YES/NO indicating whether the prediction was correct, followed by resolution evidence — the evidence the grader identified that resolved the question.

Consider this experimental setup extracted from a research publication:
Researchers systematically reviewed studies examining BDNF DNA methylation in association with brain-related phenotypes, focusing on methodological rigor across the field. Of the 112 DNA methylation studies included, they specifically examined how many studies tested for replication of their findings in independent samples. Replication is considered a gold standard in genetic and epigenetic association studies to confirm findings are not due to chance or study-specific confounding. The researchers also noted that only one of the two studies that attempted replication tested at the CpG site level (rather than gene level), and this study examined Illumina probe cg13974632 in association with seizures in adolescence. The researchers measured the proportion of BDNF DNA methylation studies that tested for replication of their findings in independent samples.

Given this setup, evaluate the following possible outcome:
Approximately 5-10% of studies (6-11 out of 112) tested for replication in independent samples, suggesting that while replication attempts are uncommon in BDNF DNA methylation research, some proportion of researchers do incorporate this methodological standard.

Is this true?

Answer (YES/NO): NO